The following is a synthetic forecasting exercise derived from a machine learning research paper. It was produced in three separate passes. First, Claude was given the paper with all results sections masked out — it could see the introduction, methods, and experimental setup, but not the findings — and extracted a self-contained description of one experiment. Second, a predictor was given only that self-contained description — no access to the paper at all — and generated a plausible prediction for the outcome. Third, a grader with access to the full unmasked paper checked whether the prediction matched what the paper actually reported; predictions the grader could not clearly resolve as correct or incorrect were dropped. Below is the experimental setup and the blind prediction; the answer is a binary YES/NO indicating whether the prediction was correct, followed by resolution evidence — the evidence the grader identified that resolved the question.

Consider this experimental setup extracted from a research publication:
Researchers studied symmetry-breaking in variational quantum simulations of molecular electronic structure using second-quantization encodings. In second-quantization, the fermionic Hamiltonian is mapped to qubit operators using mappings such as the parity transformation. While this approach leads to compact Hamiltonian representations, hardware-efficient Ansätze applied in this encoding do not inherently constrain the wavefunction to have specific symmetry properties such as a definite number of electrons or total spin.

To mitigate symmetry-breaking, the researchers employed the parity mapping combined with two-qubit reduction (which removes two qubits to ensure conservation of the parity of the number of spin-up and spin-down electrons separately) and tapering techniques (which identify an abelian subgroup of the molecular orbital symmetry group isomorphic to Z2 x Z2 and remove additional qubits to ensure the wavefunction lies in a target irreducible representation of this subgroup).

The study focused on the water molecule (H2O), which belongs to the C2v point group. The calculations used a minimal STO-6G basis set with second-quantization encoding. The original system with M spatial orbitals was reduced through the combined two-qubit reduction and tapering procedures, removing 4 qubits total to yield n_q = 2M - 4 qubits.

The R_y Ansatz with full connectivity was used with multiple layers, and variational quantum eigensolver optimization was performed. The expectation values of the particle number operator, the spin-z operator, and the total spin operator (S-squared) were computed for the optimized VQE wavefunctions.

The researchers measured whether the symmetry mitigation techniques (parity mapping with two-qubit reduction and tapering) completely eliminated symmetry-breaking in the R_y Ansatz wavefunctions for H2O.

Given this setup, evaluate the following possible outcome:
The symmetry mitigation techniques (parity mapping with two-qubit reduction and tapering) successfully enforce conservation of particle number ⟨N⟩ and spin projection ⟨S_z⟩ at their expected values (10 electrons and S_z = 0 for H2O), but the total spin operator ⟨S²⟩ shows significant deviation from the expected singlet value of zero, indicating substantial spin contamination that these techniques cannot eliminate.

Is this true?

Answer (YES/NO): NO